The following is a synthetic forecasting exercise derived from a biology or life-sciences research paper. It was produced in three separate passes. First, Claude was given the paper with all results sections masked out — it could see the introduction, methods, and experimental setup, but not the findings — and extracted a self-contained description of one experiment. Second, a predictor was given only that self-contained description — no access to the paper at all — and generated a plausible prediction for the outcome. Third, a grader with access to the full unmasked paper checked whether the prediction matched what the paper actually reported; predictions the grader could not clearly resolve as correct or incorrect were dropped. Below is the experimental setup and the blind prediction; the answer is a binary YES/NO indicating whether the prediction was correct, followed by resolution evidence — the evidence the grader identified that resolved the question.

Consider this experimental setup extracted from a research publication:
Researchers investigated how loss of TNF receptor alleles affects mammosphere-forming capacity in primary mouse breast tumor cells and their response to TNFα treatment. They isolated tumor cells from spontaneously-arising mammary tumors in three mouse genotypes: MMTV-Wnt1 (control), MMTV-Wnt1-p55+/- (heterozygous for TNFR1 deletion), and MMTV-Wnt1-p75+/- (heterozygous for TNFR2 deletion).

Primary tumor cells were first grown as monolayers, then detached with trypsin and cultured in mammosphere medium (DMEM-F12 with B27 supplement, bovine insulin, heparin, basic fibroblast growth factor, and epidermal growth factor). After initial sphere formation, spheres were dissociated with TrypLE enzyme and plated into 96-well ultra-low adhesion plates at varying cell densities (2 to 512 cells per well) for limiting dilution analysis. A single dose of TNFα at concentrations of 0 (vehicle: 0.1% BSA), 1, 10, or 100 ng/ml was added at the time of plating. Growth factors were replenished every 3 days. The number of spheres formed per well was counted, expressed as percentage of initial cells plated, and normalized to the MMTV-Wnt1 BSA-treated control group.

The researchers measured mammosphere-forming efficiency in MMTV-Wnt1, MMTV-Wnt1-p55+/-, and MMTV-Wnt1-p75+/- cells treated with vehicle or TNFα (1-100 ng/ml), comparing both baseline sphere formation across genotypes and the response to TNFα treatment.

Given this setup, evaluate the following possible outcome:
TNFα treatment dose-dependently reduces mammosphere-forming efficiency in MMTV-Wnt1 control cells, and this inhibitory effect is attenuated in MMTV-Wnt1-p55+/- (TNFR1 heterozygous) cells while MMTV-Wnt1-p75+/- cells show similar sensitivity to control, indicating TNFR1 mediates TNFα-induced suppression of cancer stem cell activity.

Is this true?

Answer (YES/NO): NO